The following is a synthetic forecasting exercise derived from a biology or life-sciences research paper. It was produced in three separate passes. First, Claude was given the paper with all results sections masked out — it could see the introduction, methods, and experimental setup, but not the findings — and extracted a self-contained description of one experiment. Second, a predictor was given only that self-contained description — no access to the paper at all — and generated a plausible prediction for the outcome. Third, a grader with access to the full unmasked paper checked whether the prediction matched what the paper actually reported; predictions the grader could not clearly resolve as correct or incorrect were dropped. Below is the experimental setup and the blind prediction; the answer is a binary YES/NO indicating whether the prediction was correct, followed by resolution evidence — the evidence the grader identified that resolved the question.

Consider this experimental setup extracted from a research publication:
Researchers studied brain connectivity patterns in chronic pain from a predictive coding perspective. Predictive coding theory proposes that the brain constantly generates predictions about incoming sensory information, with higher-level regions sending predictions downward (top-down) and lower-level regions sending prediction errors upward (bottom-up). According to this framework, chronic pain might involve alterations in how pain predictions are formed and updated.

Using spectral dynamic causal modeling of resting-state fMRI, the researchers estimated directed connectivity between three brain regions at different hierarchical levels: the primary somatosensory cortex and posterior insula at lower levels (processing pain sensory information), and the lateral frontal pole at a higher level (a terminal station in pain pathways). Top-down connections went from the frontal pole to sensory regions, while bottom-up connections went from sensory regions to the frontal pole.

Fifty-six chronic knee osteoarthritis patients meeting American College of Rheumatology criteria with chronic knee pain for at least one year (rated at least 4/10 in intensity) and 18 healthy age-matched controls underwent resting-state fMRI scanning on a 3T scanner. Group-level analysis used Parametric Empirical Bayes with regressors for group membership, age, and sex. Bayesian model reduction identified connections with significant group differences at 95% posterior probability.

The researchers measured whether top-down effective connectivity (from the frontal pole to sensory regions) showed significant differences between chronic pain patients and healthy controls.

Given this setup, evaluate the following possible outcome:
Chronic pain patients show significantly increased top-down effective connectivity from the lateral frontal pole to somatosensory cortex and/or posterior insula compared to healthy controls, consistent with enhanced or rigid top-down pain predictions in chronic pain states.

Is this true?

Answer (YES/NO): NO